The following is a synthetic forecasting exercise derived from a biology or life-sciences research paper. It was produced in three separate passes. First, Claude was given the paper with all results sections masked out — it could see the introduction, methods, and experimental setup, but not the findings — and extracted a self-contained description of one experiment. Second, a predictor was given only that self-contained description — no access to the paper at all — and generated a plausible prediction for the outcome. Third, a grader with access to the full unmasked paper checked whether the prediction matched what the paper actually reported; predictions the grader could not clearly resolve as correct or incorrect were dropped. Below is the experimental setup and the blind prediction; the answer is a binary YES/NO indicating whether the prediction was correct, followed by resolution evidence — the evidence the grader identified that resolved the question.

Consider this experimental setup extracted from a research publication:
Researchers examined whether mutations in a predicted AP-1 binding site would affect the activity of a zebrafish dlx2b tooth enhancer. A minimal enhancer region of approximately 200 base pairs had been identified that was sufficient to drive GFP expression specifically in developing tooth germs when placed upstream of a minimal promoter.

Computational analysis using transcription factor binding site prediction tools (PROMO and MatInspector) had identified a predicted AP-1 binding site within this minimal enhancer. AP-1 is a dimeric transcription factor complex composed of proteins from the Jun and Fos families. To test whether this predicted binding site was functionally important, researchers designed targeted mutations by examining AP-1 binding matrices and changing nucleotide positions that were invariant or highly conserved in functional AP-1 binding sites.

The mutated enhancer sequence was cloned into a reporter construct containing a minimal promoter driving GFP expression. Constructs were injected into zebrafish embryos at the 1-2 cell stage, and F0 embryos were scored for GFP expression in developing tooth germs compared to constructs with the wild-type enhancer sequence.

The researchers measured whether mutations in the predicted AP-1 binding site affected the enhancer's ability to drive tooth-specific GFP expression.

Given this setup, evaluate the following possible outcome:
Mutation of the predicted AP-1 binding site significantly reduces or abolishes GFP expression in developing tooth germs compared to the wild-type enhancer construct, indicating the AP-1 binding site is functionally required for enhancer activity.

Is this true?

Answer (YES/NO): NO